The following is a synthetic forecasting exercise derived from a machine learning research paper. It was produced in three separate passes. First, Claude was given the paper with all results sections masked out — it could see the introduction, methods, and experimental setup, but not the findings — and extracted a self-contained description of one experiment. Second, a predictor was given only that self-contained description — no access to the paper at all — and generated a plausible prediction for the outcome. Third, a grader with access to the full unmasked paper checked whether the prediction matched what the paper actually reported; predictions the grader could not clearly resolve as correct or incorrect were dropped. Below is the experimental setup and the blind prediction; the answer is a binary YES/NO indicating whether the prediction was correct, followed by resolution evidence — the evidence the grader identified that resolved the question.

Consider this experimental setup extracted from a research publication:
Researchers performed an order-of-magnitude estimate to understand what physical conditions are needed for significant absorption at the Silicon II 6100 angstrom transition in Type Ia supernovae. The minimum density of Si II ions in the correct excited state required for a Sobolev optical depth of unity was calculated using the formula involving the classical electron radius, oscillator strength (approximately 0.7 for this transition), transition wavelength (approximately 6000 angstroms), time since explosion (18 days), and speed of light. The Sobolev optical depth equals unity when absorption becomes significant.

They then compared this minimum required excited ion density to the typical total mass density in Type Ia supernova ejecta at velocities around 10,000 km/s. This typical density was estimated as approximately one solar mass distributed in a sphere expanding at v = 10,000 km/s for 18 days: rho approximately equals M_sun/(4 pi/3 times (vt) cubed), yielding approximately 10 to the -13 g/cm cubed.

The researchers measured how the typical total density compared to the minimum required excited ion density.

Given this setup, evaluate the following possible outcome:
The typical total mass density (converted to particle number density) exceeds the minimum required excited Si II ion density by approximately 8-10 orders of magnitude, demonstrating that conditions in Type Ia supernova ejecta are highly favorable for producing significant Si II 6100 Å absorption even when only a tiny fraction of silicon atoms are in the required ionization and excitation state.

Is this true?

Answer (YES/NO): YES